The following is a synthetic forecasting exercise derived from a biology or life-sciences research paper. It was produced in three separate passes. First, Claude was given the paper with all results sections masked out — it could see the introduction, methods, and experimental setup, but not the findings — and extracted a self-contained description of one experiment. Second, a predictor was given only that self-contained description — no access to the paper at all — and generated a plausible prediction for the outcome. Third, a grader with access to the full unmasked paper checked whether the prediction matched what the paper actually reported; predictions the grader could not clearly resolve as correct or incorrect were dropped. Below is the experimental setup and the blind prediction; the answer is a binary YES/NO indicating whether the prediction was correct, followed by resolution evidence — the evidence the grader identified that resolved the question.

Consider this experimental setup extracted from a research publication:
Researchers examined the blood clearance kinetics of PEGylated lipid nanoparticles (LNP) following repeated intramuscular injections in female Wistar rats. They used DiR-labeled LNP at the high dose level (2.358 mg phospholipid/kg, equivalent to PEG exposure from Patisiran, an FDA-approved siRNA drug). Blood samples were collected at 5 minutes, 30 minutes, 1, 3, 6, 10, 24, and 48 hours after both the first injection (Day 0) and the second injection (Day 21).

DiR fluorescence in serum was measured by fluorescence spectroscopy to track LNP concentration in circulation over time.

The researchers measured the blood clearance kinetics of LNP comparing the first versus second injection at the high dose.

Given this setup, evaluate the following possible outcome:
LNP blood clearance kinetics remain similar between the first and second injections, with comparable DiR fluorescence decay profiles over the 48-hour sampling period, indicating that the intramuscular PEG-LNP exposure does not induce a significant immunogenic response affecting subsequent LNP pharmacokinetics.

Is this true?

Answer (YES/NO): NO